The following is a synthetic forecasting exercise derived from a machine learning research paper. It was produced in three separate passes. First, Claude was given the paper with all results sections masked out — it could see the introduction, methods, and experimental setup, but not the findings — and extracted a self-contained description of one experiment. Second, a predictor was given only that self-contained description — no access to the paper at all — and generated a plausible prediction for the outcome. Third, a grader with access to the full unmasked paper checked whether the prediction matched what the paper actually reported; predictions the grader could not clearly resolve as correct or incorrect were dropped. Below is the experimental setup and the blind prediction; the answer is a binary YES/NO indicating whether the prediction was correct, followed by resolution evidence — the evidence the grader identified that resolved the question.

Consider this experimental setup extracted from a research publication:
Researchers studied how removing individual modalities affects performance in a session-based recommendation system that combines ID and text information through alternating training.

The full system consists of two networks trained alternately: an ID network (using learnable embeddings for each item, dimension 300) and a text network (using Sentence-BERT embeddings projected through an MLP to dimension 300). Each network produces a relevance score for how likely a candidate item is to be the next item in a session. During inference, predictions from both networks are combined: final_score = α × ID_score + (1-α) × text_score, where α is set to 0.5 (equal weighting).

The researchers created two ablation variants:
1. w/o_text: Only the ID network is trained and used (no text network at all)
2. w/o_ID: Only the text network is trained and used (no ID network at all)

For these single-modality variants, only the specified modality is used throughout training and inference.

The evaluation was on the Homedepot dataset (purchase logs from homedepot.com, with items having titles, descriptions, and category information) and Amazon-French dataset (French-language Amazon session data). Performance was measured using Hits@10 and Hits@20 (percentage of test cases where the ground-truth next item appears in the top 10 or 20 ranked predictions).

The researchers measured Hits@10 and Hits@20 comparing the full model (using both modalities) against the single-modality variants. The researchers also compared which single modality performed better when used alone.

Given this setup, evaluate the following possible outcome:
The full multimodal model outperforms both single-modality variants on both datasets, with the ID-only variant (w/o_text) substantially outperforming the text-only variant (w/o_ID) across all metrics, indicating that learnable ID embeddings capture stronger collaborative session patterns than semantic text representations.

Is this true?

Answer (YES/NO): NO